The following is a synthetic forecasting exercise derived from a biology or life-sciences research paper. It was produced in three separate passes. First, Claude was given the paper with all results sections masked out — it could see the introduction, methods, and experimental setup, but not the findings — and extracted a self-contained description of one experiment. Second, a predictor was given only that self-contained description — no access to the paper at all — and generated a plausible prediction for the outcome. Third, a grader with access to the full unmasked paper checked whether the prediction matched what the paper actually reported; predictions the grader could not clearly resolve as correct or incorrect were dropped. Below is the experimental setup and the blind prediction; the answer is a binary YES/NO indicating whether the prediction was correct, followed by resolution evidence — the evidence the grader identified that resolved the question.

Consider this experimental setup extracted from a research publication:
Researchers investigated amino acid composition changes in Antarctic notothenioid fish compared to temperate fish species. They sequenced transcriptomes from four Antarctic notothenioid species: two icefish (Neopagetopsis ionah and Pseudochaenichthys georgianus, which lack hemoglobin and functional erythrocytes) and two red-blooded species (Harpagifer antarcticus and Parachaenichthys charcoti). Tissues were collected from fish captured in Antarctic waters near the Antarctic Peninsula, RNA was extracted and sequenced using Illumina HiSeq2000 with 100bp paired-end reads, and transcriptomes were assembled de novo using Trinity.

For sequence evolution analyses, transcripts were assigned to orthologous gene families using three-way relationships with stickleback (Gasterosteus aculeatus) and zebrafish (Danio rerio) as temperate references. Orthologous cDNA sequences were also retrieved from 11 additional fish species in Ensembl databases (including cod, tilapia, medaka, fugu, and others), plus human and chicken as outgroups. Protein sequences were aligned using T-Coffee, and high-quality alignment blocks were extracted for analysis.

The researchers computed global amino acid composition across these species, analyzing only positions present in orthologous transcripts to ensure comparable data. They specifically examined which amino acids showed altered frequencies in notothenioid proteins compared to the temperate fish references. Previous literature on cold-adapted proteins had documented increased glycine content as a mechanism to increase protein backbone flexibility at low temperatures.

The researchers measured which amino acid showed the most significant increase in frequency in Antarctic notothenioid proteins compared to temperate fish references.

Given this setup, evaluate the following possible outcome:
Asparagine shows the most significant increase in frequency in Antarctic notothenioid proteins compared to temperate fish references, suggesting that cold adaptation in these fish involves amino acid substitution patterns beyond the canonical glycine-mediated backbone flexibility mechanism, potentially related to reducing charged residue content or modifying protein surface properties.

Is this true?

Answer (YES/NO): NO